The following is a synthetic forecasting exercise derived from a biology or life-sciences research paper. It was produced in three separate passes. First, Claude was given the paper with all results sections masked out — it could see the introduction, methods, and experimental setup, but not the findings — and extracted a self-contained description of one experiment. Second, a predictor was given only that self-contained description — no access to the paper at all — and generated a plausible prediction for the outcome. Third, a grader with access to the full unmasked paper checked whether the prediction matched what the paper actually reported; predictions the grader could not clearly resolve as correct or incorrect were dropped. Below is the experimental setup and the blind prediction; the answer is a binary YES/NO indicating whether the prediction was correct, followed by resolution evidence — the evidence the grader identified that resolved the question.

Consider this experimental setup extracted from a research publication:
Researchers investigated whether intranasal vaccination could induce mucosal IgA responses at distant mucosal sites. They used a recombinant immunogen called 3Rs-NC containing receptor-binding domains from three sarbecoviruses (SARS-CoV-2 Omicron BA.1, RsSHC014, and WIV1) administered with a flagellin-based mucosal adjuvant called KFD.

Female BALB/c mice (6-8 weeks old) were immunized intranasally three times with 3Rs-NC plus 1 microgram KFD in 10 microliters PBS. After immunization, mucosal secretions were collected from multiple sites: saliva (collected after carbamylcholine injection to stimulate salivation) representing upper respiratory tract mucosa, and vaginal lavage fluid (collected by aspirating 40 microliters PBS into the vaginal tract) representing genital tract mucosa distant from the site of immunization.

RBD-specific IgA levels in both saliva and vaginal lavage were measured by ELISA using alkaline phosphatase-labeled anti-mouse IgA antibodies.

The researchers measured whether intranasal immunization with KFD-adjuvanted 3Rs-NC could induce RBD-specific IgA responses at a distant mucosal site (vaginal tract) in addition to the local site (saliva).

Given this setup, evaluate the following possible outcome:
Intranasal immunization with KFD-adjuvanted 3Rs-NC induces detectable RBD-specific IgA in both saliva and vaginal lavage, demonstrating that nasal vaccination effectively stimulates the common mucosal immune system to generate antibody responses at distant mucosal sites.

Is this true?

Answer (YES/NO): YES